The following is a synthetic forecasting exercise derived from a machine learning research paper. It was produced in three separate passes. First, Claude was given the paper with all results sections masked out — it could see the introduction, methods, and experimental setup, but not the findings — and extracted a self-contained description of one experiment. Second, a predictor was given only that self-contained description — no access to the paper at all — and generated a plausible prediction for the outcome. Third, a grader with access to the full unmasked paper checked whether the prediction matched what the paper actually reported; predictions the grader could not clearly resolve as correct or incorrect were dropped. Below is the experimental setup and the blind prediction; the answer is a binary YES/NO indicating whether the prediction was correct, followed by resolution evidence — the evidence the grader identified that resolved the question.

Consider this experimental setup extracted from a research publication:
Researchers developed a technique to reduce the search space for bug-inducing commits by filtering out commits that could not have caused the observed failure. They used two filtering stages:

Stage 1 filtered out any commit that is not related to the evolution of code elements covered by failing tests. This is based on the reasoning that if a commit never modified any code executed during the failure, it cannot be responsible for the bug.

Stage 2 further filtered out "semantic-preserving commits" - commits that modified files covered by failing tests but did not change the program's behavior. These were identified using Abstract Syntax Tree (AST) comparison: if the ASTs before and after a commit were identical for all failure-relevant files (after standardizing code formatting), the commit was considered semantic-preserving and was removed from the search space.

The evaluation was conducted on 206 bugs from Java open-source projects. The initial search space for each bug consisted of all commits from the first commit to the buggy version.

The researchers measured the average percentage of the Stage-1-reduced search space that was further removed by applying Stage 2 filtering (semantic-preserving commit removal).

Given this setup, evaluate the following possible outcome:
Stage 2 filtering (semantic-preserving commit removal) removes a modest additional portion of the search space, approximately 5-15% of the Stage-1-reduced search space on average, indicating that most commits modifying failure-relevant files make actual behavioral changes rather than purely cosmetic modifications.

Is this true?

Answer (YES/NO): NO